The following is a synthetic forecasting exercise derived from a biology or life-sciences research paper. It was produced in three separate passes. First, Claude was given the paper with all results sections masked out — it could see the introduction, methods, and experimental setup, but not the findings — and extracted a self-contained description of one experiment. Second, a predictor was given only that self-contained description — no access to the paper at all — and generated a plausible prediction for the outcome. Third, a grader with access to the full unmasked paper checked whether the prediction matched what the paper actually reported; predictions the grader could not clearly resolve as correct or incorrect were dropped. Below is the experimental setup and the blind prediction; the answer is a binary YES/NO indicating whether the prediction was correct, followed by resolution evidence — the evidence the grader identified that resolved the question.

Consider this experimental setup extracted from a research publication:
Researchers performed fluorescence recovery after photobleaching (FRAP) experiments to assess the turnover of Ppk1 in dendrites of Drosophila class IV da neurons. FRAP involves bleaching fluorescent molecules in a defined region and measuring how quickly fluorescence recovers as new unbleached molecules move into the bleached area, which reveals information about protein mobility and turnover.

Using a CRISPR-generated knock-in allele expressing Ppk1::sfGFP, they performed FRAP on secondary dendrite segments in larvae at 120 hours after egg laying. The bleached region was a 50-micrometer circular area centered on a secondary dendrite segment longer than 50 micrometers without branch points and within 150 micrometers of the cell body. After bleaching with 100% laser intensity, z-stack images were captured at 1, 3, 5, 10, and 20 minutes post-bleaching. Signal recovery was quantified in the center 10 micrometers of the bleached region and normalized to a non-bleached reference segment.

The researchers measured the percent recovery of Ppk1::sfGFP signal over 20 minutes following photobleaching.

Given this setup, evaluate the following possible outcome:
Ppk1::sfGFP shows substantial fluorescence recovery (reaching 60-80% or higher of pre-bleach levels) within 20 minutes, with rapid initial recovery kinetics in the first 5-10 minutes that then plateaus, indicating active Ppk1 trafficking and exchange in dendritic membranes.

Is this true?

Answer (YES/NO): NO